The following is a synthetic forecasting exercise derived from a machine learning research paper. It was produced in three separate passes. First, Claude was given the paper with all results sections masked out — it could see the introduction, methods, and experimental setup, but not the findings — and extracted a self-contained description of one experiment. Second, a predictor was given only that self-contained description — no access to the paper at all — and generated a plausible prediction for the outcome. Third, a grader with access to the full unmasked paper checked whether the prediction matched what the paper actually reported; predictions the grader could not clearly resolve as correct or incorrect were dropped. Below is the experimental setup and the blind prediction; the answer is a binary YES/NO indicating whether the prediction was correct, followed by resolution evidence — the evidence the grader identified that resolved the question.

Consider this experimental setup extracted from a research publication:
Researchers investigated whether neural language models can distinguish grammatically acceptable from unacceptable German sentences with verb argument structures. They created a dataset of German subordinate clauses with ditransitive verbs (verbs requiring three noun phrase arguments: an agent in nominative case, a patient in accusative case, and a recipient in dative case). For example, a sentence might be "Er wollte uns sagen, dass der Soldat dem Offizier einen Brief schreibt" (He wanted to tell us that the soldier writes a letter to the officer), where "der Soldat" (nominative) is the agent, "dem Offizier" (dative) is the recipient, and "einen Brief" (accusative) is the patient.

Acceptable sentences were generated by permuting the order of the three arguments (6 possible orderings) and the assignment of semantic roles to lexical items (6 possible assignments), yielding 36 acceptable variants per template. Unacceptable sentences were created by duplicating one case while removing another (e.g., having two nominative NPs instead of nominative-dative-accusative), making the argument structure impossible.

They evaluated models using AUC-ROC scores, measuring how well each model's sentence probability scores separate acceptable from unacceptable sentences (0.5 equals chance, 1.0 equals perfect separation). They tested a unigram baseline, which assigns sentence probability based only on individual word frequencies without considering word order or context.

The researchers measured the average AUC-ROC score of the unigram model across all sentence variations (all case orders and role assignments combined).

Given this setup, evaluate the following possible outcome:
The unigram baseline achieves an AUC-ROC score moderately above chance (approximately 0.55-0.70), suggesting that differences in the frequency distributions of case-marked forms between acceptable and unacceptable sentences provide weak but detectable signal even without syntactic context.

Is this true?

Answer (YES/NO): NO